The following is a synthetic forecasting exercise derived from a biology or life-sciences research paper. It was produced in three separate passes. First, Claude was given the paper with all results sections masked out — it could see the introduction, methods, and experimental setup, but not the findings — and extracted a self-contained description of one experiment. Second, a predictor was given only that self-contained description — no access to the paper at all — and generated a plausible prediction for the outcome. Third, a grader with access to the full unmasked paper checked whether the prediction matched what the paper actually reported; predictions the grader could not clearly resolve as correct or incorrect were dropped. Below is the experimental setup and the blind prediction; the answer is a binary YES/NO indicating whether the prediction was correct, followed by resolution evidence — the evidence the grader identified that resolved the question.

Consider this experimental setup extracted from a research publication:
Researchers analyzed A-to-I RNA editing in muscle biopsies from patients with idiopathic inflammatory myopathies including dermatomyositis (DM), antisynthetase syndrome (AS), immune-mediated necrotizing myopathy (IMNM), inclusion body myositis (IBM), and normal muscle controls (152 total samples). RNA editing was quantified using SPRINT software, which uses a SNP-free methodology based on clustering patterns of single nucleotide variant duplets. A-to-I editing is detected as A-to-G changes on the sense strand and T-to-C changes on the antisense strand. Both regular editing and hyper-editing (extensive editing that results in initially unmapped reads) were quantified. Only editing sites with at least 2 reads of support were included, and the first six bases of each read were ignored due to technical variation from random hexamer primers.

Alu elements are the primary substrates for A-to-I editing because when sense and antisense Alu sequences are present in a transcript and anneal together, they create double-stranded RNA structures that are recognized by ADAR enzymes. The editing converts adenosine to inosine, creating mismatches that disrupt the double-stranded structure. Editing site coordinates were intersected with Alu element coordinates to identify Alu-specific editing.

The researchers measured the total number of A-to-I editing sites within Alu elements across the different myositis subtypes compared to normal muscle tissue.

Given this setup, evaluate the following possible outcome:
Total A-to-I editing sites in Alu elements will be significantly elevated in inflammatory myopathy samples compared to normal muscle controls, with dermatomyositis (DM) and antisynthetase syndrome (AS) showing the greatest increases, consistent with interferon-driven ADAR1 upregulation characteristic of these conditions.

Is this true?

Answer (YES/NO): NO